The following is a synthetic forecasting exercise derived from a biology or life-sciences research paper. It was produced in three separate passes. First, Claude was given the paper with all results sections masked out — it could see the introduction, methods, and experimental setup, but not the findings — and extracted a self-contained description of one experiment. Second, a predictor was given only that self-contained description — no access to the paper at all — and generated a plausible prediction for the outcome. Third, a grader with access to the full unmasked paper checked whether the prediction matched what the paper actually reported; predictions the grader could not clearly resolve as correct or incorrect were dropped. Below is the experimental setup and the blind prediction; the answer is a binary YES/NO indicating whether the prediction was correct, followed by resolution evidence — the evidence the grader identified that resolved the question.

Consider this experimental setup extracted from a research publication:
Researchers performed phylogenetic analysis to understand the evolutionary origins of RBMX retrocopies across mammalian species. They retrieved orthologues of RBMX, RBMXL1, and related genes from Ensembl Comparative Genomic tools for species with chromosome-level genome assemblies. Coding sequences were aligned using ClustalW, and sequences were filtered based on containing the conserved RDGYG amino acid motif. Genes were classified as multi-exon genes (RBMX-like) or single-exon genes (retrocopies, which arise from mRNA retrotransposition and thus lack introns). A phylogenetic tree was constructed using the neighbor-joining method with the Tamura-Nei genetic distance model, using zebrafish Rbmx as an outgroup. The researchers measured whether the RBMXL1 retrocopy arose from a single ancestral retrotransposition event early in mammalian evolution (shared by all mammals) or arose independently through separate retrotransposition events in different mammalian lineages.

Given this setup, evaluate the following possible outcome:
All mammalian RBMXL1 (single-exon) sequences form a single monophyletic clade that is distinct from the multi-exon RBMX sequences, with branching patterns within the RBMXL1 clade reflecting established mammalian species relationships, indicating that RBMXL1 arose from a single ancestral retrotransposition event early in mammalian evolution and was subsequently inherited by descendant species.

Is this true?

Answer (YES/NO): NO